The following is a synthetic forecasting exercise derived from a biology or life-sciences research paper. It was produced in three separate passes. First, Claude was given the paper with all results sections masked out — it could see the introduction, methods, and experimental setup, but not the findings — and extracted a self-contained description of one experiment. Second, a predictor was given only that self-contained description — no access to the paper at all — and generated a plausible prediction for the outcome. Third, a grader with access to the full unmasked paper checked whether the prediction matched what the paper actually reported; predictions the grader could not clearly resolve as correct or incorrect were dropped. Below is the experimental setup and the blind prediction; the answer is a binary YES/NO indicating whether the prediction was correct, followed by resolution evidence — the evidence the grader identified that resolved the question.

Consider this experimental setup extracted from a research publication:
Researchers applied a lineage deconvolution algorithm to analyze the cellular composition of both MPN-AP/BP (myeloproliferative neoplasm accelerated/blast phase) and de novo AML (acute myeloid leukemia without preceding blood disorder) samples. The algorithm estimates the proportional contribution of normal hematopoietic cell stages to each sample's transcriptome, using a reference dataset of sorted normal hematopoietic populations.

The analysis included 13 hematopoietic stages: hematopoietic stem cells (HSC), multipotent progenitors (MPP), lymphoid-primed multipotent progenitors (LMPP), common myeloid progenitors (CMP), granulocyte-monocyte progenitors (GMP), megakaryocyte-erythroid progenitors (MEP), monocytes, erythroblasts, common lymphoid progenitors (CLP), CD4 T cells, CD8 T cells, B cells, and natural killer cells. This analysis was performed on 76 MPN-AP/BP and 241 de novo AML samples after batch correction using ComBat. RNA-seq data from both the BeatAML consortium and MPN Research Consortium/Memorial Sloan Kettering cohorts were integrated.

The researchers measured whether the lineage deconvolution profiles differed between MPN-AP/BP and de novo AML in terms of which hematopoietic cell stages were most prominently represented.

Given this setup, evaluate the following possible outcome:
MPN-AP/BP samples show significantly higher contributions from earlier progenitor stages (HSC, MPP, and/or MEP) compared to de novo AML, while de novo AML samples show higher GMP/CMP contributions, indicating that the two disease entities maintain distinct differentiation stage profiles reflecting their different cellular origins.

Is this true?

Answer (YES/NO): NO